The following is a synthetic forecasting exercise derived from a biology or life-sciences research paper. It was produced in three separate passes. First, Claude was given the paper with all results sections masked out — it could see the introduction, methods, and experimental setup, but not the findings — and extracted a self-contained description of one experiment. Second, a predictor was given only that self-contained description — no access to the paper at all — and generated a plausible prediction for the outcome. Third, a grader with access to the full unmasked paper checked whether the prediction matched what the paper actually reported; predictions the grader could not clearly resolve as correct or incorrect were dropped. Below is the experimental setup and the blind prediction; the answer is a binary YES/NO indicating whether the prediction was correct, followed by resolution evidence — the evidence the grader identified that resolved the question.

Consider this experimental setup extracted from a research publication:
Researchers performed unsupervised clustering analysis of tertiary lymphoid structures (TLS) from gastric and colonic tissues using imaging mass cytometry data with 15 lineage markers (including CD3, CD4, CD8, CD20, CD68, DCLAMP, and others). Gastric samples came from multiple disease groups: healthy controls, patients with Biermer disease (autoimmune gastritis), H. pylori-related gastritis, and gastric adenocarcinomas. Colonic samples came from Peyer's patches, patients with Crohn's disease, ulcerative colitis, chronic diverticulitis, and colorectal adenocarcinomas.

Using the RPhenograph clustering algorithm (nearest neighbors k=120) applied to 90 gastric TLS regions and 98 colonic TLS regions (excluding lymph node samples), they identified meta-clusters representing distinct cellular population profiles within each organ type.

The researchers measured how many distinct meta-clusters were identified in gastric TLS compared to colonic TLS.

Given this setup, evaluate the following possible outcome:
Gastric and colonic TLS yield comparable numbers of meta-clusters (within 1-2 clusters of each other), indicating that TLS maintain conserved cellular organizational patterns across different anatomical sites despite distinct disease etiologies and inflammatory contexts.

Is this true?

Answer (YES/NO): NO